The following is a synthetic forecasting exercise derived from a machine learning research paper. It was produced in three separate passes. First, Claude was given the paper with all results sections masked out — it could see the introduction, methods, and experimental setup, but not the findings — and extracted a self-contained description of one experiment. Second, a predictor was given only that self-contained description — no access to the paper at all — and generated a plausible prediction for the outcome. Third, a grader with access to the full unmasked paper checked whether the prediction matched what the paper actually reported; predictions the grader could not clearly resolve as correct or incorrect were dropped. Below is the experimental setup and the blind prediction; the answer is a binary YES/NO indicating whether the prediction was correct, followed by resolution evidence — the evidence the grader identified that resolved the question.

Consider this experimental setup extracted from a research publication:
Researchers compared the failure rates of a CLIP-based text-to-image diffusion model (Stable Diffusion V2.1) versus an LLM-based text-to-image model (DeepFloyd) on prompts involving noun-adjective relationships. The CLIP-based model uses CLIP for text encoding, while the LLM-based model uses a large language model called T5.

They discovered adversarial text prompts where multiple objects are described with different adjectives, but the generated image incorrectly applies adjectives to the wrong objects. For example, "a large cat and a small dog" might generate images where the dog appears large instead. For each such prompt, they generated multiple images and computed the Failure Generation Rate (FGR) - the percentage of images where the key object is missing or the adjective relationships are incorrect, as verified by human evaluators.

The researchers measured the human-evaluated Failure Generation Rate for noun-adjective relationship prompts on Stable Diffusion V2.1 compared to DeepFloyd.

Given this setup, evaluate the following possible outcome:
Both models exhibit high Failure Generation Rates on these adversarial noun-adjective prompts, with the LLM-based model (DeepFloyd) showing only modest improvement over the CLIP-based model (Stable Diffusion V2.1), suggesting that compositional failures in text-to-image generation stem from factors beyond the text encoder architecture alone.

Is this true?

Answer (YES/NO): NO